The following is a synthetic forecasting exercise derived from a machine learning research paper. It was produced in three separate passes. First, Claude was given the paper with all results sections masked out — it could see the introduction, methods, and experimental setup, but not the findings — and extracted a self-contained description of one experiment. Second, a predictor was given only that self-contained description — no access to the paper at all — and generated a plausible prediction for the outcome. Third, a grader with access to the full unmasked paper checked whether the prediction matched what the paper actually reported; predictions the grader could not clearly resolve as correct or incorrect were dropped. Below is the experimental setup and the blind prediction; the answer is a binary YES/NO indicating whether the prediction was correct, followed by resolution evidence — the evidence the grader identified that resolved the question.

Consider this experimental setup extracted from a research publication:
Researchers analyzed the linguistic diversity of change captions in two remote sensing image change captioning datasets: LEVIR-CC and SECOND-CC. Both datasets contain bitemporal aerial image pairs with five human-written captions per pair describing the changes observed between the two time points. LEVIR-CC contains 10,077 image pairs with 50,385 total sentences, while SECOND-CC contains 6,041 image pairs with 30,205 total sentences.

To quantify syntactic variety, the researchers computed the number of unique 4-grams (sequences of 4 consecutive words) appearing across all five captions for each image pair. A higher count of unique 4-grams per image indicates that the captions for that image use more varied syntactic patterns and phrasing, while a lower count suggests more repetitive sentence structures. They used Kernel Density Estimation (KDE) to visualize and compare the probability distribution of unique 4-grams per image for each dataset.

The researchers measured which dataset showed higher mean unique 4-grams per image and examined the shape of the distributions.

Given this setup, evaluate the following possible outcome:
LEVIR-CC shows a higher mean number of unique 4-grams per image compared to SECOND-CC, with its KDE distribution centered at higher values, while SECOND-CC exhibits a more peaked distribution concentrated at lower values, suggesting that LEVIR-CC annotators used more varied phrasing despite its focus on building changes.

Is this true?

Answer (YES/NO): NO